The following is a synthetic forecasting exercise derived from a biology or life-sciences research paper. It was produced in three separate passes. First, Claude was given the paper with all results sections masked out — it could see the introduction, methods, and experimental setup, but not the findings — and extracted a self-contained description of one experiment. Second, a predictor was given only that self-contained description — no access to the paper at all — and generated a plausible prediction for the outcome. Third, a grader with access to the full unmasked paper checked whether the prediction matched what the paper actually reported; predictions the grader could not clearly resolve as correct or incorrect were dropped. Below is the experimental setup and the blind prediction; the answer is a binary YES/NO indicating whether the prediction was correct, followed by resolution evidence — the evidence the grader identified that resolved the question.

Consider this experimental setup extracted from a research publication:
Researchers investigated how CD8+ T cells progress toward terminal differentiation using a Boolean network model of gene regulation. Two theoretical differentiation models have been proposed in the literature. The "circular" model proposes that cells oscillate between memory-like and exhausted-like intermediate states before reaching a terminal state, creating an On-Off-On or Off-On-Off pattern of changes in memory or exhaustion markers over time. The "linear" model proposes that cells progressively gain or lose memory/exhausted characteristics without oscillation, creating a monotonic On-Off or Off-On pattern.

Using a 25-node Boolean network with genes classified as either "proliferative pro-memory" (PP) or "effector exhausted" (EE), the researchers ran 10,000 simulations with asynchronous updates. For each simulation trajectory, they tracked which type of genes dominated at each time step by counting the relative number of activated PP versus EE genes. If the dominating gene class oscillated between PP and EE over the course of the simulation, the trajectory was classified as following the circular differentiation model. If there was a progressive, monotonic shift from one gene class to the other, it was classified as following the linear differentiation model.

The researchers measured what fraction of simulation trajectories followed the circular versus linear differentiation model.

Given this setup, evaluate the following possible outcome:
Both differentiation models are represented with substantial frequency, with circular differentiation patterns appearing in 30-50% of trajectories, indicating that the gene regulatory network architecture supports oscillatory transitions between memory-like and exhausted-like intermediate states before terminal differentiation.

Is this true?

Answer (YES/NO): YES